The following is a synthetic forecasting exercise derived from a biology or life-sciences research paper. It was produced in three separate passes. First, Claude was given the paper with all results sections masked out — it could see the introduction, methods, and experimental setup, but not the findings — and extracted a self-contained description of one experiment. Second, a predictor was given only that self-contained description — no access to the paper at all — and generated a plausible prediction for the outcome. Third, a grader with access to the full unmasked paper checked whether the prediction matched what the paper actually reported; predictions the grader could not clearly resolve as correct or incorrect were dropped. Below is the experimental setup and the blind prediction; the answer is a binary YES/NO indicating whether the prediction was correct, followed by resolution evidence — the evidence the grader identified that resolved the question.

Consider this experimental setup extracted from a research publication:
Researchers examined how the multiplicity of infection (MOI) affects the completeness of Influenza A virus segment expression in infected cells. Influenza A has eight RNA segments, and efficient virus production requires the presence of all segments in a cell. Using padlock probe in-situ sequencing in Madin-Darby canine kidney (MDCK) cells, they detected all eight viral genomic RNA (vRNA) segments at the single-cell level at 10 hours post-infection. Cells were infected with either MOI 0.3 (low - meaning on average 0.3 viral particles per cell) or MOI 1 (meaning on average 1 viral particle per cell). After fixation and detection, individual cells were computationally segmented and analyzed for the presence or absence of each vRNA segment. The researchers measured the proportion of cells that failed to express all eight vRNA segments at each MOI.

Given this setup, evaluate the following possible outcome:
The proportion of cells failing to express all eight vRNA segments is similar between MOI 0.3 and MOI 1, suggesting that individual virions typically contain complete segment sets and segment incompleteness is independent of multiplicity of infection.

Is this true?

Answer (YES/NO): NO